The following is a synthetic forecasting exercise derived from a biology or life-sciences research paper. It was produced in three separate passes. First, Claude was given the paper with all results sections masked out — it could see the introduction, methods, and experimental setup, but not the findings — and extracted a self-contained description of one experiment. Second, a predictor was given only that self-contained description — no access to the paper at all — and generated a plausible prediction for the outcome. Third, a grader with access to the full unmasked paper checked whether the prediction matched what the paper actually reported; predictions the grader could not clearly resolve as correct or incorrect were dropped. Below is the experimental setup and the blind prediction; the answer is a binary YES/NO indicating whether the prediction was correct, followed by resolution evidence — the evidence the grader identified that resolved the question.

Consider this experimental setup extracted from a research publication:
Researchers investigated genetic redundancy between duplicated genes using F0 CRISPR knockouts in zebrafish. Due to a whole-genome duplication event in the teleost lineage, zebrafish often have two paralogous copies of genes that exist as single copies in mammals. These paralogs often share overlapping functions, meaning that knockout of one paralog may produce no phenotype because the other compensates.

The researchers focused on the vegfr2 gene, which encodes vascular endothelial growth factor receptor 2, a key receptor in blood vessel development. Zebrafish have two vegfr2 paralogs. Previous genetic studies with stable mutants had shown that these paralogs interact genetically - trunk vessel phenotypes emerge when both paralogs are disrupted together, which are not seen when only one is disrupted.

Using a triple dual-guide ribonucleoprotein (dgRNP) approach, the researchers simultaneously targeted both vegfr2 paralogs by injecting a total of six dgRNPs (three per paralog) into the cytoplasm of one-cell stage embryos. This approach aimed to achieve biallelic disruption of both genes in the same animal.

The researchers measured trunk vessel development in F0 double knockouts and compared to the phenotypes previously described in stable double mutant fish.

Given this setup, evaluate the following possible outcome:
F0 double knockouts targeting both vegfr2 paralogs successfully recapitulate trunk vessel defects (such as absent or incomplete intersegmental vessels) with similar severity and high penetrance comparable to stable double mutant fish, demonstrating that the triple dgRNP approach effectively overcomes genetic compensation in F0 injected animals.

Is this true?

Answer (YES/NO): NO